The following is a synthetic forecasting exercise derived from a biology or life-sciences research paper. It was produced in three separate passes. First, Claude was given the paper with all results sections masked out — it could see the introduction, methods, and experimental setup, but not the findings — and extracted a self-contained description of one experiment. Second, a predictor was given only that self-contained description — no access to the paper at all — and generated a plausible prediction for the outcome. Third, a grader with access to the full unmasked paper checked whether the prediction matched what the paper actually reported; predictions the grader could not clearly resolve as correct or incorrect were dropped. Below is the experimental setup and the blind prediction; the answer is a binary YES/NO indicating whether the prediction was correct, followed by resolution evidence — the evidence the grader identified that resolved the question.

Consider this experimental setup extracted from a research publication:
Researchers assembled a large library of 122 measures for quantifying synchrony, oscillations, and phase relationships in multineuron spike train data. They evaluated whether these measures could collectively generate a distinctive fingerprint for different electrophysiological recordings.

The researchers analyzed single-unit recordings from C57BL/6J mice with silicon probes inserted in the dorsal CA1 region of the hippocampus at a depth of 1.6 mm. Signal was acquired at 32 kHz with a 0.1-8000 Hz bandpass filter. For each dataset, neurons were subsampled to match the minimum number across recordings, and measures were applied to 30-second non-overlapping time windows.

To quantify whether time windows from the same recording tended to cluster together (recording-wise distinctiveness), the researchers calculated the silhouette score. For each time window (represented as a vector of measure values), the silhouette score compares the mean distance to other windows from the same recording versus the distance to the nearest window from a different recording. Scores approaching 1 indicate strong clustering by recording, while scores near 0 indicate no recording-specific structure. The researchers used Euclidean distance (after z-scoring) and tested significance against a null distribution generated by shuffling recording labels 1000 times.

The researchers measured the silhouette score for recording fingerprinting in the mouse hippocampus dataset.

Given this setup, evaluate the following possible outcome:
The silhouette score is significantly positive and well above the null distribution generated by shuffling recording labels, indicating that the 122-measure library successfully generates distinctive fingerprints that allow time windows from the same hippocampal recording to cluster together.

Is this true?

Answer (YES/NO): YES